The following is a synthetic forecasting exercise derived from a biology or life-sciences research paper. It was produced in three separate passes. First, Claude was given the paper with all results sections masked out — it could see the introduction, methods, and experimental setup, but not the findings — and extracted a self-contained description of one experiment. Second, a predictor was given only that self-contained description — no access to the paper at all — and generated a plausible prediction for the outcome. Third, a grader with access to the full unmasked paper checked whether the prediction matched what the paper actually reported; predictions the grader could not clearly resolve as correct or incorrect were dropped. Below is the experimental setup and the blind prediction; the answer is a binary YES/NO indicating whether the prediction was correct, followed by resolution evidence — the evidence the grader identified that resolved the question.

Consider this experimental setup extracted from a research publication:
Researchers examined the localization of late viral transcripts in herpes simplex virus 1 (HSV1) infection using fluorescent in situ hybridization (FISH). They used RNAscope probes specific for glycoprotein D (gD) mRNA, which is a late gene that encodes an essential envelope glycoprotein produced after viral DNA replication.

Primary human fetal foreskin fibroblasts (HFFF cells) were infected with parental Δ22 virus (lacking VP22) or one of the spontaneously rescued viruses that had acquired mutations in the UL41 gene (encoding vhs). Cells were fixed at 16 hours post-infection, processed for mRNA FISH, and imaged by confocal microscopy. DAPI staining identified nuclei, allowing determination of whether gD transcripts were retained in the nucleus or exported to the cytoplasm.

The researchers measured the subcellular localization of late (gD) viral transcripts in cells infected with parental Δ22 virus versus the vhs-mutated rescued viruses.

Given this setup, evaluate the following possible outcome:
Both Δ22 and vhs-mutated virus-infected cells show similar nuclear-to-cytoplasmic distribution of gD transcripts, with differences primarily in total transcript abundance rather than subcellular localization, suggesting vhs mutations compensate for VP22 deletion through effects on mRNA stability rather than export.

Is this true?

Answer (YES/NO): NO